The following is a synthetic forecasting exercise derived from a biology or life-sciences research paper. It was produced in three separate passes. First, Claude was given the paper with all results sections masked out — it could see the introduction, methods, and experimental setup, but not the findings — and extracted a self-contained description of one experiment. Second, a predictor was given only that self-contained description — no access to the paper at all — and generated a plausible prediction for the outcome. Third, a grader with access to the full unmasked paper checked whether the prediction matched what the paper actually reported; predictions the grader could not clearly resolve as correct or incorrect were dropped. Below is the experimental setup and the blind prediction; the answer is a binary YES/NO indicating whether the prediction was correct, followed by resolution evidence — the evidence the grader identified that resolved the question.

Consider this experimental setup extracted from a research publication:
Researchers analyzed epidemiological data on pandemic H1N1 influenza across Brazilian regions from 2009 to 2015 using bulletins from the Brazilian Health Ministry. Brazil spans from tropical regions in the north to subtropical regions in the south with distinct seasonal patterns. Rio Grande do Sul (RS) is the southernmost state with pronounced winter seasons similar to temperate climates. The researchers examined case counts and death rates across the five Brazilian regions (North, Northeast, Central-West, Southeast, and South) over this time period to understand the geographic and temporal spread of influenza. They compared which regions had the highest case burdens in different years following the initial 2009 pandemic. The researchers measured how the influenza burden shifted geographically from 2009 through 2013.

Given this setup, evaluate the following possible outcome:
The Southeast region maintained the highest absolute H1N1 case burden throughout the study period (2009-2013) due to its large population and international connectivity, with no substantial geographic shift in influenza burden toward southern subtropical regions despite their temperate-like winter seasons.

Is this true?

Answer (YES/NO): NO